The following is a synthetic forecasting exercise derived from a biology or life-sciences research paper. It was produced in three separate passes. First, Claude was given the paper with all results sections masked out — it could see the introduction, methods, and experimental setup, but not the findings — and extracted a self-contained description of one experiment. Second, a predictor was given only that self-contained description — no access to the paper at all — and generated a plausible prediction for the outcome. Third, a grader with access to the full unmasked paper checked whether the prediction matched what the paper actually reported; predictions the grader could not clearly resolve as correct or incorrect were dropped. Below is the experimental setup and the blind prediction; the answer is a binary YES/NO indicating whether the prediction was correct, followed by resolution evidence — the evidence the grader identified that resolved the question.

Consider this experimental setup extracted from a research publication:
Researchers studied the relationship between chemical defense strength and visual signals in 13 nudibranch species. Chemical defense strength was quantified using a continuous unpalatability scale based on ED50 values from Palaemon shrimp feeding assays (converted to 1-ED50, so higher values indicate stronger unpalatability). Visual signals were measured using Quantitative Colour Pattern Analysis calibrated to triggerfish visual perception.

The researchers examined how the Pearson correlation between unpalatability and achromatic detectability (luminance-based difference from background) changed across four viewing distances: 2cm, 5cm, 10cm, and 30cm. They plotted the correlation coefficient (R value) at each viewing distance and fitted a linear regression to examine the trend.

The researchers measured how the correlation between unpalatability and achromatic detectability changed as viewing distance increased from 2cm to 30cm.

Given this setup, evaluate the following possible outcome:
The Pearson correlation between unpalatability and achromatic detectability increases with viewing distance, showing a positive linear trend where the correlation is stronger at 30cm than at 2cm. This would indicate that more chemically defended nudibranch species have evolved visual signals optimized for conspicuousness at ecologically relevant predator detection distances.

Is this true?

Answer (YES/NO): NO